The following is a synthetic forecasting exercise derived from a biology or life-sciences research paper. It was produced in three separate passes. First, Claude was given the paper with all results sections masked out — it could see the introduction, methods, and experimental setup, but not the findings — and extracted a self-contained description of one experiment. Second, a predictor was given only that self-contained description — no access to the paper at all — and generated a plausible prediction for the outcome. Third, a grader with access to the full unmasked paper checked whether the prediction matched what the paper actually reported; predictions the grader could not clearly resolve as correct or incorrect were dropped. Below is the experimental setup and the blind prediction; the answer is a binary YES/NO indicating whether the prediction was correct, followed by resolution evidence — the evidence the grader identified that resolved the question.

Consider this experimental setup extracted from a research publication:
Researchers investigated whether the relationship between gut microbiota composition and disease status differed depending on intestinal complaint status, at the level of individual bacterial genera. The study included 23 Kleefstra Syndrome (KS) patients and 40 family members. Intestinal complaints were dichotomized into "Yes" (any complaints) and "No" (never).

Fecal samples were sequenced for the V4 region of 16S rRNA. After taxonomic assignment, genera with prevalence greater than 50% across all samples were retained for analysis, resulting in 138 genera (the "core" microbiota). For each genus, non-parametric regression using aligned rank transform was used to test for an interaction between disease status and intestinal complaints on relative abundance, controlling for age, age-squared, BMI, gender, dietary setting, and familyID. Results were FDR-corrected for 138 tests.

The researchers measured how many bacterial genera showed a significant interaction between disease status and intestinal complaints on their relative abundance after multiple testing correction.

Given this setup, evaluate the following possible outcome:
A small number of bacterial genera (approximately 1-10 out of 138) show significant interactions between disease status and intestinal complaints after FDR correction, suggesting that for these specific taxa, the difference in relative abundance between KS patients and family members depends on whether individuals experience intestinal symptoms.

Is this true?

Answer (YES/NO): YES